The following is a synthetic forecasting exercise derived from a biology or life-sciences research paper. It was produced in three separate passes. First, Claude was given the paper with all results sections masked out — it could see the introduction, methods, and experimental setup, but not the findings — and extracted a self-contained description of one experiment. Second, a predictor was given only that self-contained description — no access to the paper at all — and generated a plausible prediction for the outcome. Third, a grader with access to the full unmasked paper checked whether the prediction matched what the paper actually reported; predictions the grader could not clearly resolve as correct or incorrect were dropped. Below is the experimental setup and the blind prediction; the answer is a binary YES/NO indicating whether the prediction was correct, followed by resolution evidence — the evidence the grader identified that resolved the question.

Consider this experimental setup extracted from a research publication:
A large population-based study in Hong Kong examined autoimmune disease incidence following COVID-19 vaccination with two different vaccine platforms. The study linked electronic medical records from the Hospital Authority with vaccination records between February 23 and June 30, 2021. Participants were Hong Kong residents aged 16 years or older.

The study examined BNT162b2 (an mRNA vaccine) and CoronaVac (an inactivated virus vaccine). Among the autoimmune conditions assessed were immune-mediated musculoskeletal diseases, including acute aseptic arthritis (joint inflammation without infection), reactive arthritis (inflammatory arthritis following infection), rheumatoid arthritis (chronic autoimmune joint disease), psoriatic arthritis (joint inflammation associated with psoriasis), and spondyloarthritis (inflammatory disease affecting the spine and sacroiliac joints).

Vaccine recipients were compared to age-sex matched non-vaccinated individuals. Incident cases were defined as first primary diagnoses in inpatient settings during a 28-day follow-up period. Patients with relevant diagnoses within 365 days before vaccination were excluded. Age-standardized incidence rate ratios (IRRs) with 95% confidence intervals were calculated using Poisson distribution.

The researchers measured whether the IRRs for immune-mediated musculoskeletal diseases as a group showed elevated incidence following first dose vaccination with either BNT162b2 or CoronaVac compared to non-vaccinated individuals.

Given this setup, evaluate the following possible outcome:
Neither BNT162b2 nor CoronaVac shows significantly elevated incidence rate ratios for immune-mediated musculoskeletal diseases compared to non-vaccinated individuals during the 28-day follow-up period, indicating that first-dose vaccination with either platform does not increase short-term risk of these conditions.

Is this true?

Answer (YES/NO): YES